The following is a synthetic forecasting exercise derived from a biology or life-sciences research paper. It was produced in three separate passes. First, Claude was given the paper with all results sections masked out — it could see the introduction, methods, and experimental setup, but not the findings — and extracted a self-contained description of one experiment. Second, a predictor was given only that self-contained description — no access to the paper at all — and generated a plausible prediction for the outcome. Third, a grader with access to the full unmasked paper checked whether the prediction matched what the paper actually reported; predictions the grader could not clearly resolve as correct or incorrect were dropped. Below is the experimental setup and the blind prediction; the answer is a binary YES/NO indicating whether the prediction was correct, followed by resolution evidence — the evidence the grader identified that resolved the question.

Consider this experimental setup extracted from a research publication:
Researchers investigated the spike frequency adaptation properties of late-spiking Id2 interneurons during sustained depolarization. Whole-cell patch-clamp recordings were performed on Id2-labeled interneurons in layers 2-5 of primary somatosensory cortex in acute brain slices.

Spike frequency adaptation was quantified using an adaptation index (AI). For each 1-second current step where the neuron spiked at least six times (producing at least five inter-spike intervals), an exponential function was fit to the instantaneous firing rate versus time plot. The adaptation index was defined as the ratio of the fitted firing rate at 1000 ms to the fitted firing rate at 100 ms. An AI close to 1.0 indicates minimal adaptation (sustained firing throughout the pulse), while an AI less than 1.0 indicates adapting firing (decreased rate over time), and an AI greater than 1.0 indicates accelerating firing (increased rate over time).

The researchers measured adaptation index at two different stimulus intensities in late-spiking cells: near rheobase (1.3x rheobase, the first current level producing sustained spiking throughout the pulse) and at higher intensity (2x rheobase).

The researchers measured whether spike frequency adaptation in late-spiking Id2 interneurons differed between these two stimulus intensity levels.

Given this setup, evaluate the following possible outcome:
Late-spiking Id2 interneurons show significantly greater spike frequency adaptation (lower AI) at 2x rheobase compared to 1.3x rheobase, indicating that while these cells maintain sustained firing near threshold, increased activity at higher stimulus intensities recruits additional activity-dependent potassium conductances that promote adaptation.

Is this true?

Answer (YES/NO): YES